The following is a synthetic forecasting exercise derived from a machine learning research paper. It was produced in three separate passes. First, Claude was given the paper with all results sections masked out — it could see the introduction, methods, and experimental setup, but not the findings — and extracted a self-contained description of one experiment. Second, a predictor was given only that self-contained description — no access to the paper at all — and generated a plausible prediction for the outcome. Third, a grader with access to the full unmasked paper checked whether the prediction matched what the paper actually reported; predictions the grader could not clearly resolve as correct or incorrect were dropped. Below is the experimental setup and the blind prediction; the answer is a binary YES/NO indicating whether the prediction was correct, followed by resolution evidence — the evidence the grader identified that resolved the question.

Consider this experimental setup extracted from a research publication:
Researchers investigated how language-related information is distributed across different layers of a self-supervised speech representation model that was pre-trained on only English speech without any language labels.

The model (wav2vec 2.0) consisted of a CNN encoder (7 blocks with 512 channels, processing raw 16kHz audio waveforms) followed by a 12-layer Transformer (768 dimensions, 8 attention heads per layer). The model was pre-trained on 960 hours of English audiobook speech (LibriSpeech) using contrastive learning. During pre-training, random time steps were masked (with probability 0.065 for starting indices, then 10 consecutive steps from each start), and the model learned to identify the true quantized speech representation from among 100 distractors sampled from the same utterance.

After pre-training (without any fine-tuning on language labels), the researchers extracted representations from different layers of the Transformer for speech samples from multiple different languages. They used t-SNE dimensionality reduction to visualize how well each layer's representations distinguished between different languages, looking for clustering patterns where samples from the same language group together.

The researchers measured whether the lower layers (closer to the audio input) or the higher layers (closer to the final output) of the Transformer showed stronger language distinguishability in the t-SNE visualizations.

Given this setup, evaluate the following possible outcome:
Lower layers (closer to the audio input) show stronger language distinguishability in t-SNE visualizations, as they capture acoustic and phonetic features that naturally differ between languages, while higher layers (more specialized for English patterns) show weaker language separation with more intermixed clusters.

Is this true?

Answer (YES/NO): YES